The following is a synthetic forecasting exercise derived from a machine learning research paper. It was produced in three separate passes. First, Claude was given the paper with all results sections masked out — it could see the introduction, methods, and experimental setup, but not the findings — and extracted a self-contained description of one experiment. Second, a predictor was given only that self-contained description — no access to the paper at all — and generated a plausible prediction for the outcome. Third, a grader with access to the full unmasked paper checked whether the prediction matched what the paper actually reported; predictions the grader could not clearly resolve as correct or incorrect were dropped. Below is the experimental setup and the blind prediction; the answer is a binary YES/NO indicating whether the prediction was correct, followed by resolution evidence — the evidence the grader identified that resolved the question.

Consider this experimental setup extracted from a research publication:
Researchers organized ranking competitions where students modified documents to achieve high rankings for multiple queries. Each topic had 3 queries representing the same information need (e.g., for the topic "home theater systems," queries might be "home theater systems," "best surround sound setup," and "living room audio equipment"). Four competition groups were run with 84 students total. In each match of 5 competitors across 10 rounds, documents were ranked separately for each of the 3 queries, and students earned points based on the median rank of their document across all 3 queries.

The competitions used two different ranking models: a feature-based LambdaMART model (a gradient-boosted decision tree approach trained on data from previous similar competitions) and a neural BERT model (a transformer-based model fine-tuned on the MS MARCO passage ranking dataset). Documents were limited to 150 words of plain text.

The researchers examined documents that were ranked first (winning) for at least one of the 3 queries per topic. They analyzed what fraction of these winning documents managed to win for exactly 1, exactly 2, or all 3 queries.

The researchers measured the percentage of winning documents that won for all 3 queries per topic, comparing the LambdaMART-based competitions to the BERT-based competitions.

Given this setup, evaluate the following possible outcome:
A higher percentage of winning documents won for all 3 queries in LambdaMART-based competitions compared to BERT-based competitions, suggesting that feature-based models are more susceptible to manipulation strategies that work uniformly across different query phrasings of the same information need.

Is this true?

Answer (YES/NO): YES